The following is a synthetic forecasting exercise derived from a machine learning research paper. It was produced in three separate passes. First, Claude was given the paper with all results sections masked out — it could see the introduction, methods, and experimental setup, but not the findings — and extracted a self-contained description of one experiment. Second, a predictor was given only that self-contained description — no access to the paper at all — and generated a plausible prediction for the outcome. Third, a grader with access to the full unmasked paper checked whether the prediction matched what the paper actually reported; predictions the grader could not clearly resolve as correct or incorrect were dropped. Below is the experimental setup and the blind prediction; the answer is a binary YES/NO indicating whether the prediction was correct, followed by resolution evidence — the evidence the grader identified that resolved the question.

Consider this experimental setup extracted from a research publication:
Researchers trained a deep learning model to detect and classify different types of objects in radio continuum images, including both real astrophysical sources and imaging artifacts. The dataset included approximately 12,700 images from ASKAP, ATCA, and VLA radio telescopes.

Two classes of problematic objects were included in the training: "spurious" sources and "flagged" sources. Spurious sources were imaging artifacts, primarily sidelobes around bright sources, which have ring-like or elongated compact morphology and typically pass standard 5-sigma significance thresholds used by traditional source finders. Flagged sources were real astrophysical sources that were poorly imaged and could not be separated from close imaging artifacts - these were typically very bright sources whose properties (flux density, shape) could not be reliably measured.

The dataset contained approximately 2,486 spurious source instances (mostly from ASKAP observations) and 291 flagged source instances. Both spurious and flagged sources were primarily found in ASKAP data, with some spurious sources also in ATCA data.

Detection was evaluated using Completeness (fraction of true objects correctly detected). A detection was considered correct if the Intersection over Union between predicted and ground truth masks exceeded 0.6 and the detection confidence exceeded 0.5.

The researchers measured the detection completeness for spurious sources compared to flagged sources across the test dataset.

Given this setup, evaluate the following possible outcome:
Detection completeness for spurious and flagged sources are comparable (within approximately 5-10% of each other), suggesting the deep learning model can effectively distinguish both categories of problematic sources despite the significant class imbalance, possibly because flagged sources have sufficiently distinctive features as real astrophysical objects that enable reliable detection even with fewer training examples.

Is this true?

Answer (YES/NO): NO